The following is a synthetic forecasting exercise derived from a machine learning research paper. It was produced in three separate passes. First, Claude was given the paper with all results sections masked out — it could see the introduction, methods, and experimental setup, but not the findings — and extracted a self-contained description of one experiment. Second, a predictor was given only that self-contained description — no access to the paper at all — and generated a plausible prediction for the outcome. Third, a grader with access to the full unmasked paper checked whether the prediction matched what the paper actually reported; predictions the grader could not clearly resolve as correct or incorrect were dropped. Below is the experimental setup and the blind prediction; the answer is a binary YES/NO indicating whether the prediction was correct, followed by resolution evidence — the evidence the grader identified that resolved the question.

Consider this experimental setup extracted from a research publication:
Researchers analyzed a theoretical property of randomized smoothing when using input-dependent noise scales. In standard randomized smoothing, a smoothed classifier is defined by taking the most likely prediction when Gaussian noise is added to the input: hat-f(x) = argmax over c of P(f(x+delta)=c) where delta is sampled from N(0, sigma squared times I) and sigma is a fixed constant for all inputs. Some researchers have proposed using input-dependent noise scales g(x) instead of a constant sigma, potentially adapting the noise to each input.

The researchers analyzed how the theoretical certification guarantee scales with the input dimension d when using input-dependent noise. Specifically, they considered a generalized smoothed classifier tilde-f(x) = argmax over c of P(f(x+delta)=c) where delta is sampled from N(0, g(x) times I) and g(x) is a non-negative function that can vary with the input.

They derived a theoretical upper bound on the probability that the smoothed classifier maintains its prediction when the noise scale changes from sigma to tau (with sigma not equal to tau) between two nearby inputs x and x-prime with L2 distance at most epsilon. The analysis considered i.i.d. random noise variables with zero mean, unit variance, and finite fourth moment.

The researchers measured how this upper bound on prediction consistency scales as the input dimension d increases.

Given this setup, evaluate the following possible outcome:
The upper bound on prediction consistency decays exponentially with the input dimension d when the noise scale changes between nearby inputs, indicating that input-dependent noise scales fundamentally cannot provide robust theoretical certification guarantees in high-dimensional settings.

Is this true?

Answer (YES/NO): NO